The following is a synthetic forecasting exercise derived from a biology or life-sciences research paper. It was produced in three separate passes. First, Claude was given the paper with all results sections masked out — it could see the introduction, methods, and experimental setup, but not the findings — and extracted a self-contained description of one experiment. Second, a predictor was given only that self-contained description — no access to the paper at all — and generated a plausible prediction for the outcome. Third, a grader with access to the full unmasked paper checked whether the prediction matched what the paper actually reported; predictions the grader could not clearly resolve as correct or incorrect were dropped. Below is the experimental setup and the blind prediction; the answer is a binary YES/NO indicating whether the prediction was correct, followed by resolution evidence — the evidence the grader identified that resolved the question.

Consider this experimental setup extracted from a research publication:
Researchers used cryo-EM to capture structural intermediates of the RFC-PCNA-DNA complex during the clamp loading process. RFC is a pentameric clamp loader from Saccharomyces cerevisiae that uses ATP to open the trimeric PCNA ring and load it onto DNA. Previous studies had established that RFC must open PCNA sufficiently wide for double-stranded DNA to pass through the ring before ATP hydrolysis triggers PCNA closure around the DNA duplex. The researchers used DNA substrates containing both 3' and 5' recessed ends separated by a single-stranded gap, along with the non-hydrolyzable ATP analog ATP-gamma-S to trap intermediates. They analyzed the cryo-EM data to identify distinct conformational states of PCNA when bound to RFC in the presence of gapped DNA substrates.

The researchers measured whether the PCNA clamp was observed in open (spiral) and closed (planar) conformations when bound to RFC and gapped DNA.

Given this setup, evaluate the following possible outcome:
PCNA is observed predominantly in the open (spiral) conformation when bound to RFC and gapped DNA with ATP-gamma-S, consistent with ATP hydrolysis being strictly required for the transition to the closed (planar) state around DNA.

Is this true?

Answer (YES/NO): NO